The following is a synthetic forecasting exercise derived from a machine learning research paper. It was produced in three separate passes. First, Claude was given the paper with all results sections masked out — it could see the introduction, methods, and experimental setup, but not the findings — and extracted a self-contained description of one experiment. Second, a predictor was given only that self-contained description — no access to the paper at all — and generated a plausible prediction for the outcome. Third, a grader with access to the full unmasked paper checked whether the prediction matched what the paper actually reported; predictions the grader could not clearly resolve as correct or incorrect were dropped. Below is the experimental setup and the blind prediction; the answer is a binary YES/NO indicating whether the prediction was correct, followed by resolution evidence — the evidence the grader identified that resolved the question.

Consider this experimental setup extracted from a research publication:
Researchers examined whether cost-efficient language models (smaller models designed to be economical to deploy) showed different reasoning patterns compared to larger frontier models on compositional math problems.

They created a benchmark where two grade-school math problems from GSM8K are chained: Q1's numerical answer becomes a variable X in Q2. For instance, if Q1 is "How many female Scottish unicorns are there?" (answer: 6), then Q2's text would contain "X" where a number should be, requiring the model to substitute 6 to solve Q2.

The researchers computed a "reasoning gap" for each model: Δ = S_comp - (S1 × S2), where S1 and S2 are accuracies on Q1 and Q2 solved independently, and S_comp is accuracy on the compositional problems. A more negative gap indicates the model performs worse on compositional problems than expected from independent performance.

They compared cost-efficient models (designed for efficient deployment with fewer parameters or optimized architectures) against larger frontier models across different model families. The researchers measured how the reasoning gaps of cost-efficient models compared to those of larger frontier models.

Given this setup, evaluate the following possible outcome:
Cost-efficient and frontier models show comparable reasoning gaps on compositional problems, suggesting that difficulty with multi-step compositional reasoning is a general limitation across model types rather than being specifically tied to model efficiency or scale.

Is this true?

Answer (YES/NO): NO